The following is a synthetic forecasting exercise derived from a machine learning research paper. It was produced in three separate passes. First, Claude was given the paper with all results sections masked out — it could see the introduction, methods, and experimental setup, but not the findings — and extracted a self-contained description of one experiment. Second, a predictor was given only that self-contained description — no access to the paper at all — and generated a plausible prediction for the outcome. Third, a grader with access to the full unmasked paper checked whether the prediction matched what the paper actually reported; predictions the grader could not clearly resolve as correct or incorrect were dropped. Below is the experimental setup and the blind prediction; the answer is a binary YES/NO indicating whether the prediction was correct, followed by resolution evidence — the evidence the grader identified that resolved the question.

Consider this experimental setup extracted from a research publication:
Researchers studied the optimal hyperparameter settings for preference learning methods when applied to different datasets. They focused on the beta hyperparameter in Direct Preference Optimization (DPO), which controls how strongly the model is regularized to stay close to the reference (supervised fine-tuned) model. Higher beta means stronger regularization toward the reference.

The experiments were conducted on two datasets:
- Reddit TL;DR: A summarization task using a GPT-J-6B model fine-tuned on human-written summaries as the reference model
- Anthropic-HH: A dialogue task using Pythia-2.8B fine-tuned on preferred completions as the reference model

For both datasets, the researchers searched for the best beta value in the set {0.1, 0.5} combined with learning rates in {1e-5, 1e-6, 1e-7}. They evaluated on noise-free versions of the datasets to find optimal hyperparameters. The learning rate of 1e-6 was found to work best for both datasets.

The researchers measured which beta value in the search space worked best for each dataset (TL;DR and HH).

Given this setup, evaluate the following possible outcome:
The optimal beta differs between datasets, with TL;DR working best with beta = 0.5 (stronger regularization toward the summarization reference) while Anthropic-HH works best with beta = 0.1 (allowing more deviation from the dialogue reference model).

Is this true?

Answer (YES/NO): YES